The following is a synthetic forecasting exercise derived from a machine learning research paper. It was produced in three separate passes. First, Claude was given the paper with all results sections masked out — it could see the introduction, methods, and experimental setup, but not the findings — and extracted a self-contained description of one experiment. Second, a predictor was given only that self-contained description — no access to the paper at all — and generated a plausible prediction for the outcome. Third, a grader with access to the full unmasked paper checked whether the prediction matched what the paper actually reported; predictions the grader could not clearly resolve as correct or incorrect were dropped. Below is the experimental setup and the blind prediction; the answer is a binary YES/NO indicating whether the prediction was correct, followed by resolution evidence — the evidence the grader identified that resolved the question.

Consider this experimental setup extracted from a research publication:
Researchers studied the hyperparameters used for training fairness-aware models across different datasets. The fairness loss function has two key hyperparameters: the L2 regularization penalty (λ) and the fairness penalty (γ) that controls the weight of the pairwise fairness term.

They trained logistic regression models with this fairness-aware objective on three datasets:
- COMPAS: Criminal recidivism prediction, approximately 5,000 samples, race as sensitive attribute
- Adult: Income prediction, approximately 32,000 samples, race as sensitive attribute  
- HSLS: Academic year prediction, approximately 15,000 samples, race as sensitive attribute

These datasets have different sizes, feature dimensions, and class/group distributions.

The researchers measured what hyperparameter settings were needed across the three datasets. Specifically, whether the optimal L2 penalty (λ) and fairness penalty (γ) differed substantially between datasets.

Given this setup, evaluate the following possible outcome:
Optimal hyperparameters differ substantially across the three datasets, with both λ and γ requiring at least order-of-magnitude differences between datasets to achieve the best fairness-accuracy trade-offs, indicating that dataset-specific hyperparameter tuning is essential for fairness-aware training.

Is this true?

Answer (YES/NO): NO